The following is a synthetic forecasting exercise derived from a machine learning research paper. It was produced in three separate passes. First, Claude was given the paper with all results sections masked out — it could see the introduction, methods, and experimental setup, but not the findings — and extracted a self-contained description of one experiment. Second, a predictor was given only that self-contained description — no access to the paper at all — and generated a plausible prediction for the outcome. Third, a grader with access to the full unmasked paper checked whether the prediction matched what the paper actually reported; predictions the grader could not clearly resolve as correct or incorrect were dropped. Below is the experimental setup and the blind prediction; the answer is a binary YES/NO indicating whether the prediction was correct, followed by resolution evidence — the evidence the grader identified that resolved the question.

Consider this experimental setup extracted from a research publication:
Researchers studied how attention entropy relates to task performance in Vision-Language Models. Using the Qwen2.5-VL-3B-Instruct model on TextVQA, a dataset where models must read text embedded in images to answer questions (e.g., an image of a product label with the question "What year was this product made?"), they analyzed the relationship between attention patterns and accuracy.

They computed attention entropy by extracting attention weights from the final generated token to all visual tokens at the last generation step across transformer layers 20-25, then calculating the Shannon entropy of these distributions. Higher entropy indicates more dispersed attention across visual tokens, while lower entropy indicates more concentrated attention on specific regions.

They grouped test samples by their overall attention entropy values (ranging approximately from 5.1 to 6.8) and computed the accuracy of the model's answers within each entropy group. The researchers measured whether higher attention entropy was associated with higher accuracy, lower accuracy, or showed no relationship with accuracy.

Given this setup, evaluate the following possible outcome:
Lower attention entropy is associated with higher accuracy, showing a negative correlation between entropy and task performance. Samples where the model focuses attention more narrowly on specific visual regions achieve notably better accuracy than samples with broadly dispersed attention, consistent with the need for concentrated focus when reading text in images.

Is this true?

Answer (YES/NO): YES